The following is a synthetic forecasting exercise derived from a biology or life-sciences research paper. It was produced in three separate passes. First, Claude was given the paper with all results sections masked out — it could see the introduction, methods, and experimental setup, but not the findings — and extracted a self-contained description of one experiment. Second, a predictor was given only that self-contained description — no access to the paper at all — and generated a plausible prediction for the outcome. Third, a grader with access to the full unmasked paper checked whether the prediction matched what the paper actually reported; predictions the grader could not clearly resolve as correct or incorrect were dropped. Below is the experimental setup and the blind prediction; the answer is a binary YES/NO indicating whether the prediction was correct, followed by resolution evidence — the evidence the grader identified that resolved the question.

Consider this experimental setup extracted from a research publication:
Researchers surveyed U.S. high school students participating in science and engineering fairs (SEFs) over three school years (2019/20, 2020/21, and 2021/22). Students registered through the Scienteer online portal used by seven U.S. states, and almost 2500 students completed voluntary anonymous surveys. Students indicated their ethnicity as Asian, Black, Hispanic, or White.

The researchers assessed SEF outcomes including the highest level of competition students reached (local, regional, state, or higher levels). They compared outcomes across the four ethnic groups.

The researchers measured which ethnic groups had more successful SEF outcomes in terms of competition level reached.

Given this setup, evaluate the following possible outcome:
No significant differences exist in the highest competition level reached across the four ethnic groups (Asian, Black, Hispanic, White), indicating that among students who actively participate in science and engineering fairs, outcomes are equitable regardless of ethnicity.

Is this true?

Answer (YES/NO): NO